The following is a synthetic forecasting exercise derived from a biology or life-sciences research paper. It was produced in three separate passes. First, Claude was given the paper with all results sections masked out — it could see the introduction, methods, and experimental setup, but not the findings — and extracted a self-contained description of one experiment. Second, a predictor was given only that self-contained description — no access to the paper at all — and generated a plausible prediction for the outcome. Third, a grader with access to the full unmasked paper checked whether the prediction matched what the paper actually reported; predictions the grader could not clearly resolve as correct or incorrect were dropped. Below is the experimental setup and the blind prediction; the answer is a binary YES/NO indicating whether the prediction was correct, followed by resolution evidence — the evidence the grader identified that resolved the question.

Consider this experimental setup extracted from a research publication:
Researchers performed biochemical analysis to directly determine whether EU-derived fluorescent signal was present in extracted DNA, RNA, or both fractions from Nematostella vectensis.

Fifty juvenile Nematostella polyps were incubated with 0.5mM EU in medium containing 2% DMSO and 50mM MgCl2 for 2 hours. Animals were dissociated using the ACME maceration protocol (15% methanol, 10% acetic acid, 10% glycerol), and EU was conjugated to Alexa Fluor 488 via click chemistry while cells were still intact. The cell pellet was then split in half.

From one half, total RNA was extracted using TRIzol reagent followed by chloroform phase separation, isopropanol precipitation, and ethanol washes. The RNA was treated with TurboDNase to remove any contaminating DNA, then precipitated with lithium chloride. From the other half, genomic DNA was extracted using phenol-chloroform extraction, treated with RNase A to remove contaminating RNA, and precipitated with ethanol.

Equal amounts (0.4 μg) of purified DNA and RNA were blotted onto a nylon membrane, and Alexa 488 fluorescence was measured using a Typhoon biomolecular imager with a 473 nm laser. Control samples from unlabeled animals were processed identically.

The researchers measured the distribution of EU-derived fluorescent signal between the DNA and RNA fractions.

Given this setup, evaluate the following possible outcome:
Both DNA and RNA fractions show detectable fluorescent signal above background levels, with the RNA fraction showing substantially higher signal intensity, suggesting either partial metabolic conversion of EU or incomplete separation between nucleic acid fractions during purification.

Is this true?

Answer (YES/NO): NO